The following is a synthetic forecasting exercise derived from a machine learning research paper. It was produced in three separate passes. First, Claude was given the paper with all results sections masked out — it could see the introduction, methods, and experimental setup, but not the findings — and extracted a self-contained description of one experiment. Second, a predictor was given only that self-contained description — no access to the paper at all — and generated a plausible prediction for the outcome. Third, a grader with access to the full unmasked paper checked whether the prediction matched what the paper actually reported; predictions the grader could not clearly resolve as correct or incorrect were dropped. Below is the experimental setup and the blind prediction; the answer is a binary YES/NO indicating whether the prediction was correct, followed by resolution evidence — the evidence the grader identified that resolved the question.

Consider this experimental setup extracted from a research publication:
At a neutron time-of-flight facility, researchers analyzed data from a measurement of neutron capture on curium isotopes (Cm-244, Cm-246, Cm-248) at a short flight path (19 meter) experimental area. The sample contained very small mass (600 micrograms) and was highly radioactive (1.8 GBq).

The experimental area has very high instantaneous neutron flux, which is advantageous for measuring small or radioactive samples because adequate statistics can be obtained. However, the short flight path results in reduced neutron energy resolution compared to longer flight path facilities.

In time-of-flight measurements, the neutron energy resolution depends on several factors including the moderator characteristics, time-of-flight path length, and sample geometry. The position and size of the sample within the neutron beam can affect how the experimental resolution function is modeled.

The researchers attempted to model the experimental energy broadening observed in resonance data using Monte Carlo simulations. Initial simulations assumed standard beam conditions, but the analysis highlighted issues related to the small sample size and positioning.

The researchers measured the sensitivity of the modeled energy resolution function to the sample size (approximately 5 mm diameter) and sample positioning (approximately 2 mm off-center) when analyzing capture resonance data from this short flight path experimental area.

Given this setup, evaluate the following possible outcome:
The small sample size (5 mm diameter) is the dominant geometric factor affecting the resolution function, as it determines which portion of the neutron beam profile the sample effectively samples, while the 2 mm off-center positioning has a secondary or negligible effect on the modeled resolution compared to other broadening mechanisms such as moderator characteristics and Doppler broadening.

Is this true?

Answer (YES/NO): NO